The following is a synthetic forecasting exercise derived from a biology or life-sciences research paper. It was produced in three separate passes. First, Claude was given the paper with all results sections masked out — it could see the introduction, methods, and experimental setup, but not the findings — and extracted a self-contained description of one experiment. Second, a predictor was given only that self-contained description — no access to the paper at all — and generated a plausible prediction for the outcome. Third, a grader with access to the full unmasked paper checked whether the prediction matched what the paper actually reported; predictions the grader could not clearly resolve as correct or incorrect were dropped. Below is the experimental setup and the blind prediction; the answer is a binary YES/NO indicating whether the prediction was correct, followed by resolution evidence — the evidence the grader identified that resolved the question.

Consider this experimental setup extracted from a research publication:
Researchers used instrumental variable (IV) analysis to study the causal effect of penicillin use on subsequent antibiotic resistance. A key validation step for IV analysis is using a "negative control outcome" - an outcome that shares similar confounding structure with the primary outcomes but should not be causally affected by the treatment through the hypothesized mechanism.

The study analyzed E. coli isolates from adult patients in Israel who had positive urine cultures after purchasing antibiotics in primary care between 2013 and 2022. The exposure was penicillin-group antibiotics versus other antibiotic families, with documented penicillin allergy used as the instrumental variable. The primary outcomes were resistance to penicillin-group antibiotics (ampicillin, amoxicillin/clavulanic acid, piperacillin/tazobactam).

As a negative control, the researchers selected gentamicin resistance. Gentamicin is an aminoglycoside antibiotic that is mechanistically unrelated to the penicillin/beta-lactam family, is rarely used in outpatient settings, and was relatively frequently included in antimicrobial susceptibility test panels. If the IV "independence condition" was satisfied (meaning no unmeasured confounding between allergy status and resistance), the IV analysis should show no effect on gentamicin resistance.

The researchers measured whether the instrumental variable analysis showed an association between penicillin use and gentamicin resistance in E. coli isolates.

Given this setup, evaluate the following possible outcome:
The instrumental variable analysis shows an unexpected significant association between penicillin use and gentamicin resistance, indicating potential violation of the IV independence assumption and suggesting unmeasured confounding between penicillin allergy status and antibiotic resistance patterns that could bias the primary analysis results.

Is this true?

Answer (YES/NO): NO